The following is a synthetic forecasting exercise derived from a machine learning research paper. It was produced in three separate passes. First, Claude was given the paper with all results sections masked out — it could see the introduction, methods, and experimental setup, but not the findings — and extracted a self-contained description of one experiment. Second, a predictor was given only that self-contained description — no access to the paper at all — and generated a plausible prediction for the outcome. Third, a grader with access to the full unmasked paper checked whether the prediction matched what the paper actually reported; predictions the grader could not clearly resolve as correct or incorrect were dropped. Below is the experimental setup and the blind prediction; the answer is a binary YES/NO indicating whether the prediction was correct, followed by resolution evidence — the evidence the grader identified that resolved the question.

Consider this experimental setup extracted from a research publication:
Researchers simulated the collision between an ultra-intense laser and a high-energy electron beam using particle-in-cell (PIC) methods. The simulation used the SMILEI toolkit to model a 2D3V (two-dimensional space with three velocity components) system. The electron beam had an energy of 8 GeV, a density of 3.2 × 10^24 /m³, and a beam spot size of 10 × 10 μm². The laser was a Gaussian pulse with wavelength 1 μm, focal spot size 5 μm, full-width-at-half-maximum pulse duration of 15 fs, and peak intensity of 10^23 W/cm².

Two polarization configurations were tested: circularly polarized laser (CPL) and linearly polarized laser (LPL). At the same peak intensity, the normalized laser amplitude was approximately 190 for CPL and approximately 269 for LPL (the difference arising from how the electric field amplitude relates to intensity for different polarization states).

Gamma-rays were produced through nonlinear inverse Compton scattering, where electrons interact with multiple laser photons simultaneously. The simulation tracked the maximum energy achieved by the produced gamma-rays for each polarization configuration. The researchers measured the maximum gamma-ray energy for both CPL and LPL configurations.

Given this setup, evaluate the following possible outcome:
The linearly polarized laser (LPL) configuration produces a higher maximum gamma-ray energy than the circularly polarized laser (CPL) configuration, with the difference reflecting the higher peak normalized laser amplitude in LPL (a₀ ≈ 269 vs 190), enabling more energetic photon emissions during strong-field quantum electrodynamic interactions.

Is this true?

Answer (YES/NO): NO